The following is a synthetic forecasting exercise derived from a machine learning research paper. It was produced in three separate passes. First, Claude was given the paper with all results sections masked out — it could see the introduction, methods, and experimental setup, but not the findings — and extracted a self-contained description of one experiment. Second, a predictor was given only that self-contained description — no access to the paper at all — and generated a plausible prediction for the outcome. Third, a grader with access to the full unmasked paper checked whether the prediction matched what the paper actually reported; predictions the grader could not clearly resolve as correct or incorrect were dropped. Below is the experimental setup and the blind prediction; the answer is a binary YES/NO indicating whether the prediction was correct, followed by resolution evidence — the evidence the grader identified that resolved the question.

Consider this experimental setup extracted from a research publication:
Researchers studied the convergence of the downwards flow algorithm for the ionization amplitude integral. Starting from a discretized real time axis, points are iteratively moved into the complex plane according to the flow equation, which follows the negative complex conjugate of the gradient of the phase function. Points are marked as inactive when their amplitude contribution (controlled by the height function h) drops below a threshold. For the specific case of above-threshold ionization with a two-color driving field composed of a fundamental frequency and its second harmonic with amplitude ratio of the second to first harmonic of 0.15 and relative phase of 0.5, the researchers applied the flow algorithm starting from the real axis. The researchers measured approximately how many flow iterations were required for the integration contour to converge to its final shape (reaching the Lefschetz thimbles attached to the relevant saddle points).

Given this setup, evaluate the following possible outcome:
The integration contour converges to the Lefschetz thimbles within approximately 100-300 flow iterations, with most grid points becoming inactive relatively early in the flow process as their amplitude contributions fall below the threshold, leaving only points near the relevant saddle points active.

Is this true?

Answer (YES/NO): NO